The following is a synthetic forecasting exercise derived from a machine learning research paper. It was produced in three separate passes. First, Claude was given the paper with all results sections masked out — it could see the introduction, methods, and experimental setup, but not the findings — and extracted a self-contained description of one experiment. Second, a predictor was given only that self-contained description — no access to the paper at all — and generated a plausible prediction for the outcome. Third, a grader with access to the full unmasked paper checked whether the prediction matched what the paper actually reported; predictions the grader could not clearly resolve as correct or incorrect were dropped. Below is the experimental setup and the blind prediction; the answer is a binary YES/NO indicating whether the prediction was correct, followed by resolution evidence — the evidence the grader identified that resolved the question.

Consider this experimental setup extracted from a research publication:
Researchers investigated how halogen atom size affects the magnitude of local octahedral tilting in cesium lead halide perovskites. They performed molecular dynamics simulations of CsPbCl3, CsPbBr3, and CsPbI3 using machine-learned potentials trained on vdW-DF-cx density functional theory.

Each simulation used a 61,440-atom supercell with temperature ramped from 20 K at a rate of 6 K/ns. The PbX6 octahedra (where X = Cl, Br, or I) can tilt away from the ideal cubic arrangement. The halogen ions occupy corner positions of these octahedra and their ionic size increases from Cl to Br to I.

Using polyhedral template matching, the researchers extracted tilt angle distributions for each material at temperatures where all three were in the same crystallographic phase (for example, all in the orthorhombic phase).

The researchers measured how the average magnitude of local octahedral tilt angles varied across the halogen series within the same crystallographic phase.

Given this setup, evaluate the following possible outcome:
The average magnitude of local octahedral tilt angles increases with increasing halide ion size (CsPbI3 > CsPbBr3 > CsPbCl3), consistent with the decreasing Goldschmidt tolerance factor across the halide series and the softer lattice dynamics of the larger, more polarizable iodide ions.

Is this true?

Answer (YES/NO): YES